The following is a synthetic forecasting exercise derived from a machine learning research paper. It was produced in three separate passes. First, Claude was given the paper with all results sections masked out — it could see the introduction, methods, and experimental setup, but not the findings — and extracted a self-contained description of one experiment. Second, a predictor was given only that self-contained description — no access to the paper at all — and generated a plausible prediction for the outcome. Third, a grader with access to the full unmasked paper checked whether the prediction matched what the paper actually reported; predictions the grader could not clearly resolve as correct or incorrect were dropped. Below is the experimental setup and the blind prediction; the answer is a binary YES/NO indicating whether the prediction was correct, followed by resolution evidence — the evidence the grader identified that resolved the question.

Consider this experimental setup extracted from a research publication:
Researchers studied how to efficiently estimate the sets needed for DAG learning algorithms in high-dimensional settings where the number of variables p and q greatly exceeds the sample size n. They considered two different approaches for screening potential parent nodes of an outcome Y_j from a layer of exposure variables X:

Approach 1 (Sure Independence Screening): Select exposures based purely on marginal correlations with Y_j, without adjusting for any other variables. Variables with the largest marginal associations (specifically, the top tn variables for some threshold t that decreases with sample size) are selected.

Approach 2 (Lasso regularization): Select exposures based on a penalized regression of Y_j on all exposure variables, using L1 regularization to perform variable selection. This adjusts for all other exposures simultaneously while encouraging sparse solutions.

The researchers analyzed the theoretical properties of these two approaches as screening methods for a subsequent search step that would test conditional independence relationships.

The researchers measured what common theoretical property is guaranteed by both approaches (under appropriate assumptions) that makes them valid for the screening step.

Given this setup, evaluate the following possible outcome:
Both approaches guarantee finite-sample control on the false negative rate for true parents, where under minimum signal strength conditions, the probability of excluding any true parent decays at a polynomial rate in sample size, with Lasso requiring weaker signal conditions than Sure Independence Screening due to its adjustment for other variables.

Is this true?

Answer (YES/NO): NO